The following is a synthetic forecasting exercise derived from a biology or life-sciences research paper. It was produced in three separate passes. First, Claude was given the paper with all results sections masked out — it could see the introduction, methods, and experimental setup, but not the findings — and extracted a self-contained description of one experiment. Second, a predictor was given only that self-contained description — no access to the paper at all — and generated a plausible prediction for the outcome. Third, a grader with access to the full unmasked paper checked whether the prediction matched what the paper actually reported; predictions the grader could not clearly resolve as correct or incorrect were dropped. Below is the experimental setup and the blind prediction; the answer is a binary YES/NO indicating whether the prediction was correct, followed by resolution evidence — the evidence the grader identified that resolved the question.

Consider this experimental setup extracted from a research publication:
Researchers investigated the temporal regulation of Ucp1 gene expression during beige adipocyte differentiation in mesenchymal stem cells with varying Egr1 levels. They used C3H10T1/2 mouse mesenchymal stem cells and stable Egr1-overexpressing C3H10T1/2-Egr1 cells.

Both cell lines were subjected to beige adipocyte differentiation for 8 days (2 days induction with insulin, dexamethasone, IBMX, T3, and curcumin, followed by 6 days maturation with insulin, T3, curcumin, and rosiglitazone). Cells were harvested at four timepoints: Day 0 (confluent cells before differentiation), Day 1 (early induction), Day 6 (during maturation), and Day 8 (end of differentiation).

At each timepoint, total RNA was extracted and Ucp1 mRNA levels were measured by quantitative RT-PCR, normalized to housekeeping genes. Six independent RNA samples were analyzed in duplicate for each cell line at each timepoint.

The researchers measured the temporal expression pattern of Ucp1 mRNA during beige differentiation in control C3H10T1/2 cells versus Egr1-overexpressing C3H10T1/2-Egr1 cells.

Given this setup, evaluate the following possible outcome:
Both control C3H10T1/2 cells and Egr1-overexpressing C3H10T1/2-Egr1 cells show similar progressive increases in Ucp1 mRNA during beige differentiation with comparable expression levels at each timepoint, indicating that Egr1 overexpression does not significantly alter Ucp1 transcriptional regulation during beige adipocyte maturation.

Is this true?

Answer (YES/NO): NO